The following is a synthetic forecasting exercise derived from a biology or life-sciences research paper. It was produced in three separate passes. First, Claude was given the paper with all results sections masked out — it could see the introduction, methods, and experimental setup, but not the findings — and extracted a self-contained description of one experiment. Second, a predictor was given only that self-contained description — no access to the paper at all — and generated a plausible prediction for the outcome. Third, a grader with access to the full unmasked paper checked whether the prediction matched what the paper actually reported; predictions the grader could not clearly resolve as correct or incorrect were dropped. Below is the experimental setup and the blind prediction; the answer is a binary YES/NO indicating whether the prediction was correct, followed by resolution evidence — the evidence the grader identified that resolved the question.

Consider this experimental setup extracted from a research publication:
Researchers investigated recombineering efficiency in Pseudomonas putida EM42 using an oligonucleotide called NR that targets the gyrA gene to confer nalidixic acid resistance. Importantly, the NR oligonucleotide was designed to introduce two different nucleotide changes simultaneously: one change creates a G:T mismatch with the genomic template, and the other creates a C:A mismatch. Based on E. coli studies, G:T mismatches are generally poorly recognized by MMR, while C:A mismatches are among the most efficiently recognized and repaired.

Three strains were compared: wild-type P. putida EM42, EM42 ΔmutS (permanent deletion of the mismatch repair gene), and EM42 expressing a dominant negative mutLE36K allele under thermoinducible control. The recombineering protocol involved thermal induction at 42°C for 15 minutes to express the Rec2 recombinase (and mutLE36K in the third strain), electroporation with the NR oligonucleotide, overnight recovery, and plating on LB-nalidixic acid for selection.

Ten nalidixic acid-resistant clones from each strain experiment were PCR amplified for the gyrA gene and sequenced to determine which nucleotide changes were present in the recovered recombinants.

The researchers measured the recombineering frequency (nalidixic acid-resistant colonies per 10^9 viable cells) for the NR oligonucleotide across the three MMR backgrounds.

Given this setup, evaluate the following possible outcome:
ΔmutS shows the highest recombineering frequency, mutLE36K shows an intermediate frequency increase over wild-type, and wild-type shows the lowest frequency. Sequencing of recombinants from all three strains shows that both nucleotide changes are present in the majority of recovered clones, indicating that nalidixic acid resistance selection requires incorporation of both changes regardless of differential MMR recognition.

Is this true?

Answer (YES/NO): NO